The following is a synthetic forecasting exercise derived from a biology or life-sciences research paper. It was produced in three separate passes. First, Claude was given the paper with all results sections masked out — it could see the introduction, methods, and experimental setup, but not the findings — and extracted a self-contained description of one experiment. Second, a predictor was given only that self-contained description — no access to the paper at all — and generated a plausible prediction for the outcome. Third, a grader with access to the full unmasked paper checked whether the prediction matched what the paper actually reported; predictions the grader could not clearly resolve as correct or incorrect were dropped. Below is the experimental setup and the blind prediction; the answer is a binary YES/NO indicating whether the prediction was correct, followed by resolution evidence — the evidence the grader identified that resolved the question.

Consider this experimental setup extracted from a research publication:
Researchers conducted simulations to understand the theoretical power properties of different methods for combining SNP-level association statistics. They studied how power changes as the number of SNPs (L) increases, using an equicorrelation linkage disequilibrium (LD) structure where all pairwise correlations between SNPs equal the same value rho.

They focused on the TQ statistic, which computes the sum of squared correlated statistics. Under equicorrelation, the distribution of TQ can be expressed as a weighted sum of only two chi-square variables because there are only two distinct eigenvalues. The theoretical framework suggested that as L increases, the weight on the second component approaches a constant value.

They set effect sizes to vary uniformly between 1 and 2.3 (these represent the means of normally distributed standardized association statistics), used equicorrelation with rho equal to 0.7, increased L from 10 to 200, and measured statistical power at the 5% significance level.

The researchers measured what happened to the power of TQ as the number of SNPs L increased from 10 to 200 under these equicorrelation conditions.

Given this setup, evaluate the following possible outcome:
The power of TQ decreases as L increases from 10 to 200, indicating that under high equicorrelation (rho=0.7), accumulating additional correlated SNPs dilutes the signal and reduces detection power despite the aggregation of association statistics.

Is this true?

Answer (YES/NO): NO